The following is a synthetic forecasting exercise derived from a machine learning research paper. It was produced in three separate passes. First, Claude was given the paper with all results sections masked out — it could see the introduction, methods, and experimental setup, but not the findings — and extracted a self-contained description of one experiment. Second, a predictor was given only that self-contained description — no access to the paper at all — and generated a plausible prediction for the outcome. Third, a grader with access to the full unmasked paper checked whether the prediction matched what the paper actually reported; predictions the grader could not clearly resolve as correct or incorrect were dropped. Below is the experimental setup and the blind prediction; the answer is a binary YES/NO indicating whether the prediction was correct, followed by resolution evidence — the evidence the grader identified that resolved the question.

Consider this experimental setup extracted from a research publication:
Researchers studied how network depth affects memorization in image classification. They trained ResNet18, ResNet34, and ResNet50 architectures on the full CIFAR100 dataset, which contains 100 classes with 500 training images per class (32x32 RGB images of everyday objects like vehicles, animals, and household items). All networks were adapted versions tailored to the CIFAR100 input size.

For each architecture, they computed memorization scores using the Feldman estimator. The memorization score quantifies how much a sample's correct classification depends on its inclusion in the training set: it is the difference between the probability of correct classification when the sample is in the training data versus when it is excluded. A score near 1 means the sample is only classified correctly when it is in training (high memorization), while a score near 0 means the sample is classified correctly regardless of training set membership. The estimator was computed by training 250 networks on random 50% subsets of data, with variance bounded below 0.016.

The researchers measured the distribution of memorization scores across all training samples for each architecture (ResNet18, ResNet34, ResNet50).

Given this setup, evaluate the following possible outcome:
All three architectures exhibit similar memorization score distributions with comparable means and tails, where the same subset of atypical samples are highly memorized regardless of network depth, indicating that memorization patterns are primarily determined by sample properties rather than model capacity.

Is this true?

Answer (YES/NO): NO